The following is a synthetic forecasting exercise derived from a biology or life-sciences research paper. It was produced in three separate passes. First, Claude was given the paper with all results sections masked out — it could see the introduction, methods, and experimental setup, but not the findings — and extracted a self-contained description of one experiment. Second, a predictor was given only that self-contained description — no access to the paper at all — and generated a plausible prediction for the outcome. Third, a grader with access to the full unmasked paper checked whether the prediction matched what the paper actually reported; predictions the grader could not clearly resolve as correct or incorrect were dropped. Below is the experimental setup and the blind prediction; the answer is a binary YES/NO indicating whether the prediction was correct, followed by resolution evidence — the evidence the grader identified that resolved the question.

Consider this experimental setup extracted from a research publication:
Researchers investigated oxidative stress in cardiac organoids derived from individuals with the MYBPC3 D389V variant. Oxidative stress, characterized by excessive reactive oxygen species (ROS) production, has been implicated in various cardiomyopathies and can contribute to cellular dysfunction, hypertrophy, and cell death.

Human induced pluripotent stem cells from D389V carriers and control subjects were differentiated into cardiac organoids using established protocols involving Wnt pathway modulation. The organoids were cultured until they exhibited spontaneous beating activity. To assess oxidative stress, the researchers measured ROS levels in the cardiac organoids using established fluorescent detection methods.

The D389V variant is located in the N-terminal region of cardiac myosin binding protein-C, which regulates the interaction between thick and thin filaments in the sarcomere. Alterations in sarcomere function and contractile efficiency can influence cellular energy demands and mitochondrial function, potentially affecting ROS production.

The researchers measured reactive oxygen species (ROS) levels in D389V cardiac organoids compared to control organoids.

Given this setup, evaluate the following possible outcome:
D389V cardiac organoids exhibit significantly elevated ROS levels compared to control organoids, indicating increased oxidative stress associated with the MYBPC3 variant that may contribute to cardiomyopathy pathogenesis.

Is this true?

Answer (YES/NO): YES